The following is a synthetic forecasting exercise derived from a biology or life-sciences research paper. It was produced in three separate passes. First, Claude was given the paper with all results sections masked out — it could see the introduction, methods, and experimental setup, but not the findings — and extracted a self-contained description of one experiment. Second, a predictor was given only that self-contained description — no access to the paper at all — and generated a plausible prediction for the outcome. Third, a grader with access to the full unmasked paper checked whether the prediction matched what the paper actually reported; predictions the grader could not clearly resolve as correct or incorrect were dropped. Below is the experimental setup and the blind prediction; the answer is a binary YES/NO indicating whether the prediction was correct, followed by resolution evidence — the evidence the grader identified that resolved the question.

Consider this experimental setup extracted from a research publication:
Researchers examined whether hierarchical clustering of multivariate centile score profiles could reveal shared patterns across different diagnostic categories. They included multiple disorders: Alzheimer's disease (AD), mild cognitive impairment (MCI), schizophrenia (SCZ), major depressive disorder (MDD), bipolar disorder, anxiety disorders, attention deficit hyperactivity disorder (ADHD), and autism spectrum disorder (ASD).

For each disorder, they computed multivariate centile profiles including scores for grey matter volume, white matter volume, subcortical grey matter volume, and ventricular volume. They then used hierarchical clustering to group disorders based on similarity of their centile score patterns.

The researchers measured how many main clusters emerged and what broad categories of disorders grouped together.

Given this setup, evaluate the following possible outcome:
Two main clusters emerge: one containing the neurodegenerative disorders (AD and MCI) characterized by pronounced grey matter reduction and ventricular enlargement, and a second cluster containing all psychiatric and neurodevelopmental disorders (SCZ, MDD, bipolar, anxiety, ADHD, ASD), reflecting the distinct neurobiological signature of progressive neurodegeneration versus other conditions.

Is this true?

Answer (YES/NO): NO